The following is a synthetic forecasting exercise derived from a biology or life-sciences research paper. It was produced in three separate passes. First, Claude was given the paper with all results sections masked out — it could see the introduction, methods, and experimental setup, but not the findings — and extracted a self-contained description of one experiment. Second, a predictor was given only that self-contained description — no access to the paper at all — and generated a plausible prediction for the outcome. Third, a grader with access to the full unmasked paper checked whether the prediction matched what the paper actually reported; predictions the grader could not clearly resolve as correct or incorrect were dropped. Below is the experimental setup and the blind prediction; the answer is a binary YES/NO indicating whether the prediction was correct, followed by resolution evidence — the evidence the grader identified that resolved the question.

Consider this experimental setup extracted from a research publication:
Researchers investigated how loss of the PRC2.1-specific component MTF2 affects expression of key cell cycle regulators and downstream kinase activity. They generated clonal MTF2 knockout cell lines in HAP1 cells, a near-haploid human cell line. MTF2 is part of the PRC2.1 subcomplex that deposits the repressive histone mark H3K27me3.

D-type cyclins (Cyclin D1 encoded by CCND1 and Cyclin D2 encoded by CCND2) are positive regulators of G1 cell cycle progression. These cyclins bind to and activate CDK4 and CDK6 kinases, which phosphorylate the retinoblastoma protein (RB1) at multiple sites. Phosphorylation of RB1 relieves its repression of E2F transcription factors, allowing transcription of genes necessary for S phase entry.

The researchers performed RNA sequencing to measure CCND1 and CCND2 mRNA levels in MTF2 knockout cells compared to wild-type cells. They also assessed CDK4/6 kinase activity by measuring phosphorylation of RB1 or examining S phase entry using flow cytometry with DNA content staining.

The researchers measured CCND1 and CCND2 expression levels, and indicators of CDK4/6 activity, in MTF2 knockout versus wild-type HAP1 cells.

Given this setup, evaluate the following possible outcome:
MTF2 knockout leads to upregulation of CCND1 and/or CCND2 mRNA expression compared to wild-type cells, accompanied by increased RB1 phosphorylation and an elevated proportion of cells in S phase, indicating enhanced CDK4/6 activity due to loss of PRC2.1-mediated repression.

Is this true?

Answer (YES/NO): YES